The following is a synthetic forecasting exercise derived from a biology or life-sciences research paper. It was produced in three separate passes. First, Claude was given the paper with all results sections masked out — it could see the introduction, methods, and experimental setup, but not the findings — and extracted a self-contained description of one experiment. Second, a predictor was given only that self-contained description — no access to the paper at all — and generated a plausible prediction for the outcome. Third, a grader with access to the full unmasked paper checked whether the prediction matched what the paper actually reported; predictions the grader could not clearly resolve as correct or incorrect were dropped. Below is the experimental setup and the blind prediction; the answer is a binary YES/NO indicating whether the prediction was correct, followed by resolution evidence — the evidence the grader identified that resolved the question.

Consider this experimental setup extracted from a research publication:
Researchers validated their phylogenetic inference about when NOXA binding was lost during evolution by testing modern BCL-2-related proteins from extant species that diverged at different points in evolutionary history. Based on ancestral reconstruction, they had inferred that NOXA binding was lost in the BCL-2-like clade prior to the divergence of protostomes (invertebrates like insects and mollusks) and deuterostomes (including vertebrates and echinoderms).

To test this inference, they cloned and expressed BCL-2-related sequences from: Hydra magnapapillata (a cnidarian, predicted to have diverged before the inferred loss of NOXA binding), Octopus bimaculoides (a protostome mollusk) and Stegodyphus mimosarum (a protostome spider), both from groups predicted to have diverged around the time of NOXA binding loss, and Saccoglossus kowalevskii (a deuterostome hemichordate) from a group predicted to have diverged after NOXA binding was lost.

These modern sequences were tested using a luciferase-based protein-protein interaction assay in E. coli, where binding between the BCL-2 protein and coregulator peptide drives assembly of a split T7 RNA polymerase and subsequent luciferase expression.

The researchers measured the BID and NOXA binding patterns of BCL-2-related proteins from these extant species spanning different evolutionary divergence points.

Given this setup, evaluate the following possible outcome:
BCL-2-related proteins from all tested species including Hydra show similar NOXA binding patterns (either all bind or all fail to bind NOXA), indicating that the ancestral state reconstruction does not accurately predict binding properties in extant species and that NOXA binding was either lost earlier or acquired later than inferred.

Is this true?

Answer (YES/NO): NO